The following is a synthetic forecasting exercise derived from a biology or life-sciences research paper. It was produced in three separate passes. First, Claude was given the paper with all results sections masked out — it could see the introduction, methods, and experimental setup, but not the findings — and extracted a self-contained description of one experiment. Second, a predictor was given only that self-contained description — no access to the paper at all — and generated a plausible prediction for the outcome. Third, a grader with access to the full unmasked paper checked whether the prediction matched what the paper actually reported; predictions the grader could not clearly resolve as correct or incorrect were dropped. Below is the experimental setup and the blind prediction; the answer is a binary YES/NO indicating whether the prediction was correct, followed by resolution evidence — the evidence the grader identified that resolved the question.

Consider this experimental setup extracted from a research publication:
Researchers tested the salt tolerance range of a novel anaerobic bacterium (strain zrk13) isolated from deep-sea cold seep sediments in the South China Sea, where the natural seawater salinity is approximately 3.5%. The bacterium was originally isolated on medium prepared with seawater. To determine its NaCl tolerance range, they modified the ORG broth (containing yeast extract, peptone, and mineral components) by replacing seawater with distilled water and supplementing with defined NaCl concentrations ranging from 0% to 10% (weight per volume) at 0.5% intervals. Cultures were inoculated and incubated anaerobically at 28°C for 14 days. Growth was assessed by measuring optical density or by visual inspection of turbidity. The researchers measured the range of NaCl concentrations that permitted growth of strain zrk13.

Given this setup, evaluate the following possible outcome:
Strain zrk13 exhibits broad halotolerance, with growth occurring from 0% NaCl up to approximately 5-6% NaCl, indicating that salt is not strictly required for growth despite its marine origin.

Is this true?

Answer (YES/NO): NO